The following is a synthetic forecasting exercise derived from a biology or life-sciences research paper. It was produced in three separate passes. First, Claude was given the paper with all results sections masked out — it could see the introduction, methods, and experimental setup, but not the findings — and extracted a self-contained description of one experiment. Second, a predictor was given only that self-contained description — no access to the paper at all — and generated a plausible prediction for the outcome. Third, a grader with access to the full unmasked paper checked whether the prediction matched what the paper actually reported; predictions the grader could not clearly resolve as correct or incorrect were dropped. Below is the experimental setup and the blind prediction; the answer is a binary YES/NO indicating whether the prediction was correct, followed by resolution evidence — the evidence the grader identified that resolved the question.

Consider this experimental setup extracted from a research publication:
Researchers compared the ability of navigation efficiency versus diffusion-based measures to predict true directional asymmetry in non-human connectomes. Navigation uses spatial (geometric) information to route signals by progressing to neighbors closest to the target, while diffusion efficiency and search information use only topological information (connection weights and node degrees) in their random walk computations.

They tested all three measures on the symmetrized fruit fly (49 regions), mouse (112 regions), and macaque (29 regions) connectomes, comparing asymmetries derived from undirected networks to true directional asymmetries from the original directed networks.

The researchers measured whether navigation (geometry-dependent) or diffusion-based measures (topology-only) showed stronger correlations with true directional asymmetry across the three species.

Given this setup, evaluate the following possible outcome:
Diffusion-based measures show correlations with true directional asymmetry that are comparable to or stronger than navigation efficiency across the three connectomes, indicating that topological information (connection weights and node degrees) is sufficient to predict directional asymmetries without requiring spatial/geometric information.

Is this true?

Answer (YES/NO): NO